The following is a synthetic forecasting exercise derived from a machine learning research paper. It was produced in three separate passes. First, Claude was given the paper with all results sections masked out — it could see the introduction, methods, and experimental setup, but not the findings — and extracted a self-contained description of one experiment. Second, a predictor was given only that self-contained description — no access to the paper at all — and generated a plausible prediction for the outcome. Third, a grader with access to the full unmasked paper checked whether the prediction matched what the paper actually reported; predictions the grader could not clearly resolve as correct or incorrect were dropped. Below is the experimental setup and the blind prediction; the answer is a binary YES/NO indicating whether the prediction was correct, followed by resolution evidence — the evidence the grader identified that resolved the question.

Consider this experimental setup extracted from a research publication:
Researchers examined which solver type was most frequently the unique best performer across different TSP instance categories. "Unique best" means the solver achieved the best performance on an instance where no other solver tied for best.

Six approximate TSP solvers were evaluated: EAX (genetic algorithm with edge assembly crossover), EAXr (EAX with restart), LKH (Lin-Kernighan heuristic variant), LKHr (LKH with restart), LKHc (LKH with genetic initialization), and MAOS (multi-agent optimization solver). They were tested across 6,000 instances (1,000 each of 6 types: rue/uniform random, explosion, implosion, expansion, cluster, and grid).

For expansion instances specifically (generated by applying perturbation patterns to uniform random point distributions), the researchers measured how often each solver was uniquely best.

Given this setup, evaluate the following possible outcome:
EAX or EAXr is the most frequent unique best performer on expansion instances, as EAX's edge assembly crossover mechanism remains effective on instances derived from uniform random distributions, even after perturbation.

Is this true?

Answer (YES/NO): NO